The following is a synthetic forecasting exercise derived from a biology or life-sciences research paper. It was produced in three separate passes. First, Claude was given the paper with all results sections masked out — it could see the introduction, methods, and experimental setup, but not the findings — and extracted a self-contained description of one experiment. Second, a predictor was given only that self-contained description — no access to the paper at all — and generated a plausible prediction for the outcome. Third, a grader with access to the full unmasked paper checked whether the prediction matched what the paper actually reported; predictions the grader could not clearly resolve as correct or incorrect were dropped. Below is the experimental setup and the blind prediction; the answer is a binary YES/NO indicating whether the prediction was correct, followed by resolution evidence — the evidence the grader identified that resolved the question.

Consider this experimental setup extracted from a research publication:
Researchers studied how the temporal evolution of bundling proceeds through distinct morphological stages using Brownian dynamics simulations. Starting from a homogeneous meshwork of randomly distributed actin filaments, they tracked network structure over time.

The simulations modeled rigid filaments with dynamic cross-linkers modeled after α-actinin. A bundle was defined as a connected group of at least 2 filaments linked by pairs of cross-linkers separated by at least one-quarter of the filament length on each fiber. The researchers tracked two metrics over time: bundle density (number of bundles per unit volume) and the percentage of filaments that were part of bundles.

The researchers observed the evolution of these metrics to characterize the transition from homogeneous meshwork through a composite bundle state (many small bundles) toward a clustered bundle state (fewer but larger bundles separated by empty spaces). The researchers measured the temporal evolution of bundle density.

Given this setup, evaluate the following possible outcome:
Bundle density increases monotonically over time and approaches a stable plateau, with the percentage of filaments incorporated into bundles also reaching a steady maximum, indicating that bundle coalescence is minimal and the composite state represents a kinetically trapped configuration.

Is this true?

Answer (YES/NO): NO